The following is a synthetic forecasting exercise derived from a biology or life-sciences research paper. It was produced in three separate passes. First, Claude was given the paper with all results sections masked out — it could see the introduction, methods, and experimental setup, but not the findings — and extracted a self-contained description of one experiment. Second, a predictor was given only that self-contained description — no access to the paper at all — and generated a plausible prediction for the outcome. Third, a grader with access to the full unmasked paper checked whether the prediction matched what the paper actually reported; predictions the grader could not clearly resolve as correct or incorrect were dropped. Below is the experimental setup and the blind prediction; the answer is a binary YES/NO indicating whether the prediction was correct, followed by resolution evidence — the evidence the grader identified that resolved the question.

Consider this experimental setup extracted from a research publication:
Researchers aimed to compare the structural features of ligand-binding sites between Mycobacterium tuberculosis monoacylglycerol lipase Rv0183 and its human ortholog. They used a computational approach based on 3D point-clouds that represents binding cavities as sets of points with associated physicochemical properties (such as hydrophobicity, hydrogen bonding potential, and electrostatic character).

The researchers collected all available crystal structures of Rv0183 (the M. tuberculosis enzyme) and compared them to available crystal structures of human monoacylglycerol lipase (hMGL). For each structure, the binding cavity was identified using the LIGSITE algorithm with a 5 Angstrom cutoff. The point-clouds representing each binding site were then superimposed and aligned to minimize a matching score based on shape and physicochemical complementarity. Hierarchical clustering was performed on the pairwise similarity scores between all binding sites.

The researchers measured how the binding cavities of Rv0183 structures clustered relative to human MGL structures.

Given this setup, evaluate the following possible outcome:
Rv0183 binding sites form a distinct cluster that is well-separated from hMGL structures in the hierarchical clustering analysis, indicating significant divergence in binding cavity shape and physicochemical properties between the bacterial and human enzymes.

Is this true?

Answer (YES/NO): YES